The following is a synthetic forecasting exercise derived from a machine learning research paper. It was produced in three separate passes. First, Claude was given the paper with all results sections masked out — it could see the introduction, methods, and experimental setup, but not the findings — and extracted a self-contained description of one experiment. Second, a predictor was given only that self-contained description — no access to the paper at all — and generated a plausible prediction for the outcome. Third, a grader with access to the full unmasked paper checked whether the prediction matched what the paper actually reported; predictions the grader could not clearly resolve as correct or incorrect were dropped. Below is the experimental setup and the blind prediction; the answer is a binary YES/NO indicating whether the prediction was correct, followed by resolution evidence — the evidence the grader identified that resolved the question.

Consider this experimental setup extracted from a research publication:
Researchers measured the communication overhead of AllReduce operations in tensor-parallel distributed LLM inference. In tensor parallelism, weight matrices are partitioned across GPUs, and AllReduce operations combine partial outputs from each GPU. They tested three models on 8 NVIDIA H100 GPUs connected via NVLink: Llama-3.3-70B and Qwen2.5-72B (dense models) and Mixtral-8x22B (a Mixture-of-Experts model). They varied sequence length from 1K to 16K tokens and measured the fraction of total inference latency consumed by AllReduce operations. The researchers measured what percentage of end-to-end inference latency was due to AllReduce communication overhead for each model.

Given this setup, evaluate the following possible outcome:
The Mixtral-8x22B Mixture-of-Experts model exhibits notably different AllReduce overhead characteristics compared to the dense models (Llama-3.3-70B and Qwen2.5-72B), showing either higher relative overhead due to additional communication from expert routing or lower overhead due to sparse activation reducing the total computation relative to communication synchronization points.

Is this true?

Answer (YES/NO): YES